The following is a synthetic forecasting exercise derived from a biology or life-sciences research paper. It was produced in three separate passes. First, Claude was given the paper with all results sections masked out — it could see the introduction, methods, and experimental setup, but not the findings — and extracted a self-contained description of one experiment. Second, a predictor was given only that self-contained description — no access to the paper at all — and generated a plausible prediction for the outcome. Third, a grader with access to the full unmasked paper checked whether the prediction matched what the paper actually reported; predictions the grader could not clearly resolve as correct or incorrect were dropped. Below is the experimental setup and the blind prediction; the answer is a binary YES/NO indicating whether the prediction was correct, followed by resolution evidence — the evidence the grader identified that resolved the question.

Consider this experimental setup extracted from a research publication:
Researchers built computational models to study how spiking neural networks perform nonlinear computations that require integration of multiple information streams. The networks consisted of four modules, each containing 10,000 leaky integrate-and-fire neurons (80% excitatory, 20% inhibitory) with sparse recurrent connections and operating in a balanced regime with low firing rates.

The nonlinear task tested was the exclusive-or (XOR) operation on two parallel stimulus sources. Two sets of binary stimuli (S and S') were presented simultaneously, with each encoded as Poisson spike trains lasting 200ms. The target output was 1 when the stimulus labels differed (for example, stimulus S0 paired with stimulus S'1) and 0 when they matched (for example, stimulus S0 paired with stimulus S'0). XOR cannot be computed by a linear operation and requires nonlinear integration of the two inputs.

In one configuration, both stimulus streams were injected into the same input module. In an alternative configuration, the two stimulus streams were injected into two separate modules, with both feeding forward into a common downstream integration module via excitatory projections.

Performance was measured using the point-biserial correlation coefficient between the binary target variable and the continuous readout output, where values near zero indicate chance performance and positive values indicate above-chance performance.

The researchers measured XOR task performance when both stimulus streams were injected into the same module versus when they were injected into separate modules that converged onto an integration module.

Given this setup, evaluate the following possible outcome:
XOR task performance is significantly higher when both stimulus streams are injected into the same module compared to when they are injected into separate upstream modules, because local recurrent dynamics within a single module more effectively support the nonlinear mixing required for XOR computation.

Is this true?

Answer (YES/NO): YES